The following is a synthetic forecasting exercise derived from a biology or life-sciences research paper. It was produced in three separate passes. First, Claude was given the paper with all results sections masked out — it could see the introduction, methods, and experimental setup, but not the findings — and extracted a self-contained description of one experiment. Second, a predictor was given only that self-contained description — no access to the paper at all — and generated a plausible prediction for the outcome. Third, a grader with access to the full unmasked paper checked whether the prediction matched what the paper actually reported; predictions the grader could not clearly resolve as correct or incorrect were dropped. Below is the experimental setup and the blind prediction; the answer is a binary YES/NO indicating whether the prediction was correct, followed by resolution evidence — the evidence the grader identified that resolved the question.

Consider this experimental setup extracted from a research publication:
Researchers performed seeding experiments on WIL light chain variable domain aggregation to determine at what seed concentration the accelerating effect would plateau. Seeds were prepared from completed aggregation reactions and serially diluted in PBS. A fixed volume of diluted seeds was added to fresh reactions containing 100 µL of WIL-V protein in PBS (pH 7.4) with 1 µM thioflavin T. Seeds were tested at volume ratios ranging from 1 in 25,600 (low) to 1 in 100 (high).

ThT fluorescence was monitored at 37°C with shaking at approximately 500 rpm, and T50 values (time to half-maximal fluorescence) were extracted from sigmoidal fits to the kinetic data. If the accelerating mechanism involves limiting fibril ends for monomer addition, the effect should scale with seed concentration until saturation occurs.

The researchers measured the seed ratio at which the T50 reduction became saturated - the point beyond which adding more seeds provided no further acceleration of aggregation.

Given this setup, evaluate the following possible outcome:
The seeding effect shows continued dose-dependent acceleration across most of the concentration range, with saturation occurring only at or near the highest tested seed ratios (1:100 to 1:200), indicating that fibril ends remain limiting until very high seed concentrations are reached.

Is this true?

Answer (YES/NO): NO